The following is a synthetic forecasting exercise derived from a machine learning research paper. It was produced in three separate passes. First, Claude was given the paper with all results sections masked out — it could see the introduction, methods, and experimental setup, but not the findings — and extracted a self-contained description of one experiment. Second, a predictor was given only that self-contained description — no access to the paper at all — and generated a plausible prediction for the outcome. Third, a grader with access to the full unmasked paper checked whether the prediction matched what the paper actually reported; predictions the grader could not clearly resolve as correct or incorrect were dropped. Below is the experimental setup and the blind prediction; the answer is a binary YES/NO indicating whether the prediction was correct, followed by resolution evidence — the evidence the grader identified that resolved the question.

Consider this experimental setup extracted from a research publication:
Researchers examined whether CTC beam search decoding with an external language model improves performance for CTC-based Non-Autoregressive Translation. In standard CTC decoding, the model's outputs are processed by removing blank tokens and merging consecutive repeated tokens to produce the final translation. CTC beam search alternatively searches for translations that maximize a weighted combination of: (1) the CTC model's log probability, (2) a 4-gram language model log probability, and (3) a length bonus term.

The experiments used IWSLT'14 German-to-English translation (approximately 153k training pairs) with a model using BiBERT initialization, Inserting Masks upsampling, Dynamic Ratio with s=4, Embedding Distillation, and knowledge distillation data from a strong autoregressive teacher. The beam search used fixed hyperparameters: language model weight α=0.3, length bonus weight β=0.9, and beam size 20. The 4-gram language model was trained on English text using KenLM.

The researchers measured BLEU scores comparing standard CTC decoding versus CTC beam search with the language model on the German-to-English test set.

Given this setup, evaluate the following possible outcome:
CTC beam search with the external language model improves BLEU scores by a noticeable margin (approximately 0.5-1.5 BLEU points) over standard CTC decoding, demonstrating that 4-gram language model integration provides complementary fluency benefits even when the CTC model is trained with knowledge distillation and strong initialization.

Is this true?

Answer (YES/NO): NO